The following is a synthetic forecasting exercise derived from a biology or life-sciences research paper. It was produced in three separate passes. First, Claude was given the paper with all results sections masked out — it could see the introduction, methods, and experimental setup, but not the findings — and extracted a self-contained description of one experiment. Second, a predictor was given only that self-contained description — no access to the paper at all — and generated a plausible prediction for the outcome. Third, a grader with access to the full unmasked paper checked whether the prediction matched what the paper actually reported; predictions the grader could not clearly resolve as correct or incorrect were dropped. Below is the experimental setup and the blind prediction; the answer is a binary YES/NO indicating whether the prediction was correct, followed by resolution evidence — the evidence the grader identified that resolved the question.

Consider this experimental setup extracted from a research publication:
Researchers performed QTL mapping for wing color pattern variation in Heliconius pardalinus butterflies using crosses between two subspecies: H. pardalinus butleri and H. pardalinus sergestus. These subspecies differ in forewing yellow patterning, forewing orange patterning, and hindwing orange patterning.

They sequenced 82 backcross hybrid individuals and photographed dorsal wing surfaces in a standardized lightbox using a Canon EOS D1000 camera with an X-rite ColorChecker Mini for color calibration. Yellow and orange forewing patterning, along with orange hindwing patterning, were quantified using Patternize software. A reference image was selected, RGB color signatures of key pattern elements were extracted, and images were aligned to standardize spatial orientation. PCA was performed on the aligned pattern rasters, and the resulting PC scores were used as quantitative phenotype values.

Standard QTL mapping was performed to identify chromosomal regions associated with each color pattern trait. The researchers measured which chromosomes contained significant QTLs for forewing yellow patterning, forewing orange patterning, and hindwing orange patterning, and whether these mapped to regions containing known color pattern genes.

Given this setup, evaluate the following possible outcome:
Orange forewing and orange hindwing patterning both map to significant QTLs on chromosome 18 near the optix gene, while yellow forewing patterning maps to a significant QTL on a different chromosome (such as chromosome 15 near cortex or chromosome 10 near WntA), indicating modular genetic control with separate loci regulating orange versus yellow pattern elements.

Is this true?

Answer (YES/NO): NO